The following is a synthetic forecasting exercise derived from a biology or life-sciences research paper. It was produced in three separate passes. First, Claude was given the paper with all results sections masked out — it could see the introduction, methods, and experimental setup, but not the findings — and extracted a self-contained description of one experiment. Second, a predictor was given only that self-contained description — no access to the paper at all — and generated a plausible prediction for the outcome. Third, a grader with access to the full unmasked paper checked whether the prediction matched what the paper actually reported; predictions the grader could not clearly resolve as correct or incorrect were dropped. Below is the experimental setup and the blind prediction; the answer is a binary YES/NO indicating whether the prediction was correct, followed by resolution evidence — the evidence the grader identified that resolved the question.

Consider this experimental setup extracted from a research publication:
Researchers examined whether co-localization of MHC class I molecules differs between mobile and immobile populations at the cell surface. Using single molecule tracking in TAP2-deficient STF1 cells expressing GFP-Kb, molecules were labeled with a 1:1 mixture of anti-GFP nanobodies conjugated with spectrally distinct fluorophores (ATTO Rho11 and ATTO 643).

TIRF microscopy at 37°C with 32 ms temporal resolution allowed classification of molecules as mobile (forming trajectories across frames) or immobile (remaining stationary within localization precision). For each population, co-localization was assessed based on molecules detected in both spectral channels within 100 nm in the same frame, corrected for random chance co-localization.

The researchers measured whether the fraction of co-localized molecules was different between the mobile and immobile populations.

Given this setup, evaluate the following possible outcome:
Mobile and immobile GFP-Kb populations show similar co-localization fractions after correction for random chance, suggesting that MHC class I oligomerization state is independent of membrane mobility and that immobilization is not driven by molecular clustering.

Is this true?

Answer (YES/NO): NO